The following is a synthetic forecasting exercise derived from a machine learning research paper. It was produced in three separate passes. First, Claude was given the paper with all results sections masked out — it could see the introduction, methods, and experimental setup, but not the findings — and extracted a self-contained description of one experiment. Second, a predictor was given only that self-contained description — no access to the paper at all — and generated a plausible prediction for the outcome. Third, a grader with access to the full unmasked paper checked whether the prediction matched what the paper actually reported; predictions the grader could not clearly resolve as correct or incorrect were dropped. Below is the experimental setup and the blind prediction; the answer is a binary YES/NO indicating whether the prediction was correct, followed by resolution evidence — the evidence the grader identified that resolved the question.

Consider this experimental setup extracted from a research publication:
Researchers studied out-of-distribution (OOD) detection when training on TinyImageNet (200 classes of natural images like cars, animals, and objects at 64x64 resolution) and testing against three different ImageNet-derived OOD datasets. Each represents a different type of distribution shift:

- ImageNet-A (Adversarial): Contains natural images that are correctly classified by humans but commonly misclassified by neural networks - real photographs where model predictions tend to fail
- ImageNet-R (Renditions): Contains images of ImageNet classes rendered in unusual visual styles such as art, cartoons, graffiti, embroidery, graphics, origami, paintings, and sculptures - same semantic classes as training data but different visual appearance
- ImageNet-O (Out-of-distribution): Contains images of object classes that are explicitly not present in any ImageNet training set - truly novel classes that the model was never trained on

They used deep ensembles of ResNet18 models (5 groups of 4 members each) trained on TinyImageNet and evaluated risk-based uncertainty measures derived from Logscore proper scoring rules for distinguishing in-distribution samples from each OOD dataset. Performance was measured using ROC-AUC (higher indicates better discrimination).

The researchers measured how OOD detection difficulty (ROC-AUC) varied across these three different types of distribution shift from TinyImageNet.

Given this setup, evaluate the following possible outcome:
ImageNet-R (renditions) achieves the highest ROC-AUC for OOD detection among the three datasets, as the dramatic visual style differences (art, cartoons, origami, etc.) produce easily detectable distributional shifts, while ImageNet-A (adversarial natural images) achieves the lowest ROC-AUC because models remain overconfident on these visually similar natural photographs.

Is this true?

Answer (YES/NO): NO